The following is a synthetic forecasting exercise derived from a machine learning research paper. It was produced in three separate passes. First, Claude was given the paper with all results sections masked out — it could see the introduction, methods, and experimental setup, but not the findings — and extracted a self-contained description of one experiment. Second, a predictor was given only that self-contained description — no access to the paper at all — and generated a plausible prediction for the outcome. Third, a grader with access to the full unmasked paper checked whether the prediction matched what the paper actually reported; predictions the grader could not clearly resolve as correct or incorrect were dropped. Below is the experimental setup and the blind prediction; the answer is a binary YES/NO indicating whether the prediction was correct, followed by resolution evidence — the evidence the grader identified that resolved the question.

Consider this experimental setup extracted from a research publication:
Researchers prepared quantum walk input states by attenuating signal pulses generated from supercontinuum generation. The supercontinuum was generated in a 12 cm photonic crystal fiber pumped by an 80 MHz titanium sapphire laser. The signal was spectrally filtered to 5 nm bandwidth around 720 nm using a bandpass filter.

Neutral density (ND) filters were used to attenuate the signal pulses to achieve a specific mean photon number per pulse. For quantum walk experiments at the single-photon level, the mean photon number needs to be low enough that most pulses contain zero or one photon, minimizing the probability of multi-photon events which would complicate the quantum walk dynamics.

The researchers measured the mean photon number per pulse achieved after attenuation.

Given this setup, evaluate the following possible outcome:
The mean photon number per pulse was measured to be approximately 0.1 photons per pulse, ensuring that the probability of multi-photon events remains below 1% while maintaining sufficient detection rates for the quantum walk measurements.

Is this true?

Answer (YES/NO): NO